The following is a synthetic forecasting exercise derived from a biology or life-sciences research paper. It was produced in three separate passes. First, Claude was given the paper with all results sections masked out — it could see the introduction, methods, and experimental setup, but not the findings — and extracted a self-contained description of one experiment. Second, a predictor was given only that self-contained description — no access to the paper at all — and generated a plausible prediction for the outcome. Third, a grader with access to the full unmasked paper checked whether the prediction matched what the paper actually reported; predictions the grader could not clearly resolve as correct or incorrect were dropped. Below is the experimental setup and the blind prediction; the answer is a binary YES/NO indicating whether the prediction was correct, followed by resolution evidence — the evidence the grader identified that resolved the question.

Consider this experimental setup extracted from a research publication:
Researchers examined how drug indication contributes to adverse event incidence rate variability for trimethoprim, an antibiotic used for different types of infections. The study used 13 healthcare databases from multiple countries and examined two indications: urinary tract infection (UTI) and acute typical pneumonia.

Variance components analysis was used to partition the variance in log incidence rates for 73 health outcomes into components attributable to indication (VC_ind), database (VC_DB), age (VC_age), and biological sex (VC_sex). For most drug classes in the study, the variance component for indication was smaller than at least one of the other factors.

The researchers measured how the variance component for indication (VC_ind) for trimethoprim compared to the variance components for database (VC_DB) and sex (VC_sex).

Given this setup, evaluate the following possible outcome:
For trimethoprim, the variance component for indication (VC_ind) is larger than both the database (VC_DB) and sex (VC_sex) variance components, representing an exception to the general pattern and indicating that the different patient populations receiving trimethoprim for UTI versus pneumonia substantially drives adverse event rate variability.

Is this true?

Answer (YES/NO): YES